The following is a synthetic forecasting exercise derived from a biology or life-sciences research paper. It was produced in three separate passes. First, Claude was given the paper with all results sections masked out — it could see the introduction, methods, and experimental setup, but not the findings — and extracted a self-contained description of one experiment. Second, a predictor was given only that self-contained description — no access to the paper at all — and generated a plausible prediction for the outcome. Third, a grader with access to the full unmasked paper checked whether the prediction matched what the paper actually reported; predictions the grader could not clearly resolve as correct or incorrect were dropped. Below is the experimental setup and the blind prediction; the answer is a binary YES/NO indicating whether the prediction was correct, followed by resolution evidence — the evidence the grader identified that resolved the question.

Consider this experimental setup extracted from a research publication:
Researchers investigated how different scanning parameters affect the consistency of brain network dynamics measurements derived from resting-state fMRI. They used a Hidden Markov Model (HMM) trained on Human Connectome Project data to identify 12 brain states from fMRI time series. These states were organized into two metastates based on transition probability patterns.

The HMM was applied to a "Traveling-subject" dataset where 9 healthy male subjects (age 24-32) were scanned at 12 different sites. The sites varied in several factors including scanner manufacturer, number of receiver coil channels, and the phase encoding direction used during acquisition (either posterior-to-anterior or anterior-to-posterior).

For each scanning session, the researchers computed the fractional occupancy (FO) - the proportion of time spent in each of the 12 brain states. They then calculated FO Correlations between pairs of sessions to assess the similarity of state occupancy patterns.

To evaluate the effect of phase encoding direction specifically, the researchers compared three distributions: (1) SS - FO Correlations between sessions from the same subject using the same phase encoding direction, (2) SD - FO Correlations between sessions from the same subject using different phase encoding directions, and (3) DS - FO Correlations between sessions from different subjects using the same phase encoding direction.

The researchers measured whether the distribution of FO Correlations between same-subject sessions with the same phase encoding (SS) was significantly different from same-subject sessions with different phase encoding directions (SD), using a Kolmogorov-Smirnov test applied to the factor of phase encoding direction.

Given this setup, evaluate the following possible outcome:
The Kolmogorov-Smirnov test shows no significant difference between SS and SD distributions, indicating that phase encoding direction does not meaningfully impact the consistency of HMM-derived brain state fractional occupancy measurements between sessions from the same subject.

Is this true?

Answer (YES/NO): YES